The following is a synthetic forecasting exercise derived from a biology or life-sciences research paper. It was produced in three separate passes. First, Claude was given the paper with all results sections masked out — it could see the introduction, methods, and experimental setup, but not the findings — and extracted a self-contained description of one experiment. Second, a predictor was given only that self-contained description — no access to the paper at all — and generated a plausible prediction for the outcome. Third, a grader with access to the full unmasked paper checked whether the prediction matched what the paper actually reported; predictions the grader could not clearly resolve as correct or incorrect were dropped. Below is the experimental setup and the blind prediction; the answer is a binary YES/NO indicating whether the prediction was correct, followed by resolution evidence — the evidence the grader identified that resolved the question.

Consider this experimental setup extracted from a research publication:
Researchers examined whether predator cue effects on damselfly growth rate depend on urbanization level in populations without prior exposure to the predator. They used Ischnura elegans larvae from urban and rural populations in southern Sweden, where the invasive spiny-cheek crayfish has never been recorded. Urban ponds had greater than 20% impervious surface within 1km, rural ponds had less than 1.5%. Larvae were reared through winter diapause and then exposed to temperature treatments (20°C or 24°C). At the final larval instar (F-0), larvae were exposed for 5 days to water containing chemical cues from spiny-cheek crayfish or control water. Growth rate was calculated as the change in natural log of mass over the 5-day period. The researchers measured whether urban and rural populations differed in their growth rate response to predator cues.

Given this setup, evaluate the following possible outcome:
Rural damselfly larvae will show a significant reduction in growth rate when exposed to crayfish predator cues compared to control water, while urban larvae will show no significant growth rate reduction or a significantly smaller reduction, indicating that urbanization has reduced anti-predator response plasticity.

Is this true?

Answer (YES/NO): NO